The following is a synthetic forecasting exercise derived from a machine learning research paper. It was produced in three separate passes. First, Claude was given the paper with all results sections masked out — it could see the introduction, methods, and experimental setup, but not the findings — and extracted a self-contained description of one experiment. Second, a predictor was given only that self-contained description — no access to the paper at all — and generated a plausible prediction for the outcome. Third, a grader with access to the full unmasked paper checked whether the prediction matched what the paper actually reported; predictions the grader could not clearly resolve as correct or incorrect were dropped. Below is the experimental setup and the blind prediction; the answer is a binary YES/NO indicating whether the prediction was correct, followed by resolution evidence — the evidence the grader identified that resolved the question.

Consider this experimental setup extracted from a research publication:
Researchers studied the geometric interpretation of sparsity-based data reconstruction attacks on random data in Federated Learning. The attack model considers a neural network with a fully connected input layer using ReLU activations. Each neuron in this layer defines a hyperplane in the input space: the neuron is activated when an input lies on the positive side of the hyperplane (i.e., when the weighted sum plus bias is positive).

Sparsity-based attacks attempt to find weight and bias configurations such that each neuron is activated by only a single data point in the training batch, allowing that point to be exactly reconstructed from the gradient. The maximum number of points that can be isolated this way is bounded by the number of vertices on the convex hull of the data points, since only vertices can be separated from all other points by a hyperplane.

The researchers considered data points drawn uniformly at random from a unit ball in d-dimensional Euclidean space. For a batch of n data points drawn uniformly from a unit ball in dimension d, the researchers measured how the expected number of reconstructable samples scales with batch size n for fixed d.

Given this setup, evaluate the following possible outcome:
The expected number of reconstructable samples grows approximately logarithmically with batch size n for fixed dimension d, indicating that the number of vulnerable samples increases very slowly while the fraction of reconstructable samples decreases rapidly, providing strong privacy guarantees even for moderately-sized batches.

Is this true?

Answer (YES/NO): NO